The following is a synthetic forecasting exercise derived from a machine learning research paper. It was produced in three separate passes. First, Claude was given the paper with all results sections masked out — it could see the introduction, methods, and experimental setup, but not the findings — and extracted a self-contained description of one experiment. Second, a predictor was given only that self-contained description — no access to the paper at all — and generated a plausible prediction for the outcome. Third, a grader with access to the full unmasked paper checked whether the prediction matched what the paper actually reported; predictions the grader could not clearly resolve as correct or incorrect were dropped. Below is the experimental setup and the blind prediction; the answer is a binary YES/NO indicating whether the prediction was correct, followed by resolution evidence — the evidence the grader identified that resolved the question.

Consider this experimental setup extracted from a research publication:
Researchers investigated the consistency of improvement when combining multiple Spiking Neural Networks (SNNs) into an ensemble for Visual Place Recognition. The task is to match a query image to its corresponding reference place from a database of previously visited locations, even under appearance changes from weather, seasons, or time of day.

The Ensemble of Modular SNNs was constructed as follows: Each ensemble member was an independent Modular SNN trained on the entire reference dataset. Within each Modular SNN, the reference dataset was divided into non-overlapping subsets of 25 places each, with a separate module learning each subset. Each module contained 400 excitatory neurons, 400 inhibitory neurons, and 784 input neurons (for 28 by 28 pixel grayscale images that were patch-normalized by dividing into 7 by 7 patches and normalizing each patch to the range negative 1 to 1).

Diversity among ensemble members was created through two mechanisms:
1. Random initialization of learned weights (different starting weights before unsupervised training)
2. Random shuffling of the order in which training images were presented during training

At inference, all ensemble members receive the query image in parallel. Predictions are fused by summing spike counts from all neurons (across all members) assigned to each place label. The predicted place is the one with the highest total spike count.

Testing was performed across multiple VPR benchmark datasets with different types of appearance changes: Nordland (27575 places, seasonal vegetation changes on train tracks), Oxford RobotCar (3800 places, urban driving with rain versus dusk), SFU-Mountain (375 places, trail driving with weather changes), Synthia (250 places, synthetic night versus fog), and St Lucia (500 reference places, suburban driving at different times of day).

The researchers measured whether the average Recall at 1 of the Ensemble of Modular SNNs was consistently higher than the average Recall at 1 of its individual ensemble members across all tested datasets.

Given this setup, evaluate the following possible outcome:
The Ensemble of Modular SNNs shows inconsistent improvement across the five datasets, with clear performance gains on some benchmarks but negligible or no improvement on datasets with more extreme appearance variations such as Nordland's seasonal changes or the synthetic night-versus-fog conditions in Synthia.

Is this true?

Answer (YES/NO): NO